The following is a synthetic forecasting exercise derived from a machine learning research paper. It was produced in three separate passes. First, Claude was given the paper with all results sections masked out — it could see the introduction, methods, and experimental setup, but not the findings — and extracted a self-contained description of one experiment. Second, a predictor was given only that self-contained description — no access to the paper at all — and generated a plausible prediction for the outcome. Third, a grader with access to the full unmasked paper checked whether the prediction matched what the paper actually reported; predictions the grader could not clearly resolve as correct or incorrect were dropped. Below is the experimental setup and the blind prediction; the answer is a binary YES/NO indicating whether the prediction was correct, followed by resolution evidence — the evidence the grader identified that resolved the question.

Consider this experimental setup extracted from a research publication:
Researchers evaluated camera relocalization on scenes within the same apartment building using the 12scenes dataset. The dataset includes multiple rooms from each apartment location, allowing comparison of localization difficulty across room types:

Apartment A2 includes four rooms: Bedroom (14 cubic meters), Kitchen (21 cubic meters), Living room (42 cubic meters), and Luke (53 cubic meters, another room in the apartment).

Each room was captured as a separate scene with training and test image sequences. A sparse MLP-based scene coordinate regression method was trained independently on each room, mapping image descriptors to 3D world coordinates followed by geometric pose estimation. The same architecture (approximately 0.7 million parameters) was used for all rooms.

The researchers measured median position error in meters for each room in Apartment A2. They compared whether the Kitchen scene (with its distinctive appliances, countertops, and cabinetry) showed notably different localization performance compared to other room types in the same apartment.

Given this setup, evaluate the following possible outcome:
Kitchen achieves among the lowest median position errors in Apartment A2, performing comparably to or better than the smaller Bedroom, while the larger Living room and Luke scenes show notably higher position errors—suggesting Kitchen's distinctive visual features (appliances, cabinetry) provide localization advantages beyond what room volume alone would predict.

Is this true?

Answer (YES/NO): NO